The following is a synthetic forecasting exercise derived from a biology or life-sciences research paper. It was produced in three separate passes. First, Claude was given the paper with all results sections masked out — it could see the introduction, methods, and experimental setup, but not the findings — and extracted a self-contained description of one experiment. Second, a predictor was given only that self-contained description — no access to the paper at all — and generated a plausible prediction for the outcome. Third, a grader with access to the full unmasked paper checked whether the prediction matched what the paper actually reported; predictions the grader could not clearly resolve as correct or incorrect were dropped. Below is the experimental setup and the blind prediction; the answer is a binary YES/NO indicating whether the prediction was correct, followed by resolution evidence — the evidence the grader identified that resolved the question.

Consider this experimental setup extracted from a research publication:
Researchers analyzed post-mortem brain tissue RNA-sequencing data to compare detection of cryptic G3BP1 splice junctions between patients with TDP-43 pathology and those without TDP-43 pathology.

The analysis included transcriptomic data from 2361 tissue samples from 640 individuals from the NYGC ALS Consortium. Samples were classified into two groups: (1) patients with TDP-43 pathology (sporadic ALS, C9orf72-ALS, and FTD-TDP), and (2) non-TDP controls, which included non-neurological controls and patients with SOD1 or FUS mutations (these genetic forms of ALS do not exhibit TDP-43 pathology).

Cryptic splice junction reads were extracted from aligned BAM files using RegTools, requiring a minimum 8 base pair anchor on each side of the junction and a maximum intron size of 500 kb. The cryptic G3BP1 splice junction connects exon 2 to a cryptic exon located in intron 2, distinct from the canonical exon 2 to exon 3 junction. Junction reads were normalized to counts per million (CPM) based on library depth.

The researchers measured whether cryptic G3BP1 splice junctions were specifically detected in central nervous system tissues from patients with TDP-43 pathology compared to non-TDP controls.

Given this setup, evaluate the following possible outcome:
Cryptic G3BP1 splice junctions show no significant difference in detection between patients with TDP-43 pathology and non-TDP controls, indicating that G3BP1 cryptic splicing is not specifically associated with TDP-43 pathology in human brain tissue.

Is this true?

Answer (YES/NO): NO